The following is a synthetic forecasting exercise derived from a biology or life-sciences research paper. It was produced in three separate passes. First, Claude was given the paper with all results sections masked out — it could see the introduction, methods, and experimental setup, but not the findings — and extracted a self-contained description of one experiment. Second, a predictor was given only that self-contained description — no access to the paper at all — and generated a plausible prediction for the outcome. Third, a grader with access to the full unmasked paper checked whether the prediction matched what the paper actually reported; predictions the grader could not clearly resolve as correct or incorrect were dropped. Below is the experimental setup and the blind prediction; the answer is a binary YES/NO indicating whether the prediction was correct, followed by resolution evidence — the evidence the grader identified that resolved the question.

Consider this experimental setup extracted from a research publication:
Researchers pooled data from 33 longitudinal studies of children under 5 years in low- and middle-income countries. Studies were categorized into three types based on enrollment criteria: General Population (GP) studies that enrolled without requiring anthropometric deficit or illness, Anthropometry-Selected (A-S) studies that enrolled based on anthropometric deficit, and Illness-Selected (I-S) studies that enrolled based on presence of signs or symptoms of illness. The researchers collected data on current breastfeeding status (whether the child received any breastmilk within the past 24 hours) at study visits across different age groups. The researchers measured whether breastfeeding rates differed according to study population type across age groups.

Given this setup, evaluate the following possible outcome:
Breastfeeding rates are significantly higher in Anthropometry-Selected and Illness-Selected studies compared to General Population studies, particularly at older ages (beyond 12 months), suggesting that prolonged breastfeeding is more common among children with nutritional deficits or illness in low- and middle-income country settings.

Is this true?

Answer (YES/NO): NO